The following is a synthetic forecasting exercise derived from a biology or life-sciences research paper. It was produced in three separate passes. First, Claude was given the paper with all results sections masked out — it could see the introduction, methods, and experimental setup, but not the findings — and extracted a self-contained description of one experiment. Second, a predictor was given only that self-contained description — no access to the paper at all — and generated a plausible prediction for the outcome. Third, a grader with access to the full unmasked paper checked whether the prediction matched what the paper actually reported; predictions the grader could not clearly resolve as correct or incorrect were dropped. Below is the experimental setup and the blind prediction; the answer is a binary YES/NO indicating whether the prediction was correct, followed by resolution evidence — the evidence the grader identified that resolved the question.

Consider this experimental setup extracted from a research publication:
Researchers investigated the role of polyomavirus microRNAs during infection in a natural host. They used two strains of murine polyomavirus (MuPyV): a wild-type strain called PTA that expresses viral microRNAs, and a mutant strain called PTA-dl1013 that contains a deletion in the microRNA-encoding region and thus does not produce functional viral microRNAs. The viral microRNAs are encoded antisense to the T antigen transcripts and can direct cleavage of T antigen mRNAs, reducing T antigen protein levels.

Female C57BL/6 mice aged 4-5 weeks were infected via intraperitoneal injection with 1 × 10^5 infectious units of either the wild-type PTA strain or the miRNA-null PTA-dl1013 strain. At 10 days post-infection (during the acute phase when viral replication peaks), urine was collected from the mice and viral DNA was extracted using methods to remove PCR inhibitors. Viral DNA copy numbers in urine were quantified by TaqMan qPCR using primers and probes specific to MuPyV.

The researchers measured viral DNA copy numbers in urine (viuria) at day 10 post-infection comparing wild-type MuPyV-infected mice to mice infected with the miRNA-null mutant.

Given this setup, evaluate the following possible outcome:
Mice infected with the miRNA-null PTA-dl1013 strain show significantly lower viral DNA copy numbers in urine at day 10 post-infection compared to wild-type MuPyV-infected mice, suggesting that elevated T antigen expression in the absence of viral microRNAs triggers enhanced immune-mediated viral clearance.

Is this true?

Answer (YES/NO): YES